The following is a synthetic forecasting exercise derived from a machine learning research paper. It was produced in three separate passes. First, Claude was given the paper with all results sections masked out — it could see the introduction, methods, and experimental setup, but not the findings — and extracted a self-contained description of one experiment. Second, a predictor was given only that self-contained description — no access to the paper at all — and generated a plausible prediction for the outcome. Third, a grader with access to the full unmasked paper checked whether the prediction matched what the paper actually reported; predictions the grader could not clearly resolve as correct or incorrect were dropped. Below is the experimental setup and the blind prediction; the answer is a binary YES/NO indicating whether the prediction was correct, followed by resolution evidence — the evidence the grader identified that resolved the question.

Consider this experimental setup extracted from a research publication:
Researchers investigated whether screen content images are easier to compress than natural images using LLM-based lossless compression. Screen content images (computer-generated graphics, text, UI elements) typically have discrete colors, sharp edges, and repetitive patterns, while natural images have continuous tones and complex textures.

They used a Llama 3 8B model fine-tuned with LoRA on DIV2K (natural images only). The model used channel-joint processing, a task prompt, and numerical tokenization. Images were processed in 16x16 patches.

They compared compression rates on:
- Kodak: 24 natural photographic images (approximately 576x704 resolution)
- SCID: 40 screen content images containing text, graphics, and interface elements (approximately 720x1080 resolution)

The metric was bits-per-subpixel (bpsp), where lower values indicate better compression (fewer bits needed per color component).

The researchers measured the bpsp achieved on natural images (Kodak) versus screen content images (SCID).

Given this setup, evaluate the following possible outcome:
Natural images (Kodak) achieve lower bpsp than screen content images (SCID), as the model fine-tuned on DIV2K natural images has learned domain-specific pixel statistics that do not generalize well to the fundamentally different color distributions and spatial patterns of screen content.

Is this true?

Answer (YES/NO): NO